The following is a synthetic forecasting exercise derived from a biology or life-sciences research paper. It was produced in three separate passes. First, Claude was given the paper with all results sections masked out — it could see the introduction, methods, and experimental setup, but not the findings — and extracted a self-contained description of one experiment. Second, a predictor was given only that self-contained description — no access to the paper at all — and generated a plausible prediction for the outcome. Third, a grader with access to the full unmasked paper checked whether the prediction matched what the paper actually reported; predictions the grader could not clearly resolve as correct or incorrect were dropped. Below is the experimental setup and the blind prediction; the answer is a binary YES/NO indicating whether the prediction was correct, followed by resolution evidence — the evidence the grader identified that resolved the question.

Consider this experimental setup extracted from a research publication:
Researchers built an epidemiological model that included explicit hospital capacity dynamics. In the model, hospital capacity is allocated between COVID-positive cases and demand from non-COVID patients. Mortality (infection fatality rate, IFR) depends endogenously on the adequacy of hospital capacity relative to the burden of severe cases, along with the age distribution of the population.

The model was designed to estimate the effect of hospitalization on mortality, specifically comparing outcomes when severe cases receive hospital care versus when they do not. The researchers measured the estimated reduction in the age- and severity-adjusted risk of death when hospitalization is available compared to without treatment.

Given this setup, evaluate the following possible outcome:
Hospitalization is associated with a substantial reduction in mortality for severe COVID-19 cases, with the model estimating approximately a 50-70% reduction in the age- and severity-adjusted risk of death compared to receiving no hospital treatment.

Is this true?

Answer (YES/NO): YES